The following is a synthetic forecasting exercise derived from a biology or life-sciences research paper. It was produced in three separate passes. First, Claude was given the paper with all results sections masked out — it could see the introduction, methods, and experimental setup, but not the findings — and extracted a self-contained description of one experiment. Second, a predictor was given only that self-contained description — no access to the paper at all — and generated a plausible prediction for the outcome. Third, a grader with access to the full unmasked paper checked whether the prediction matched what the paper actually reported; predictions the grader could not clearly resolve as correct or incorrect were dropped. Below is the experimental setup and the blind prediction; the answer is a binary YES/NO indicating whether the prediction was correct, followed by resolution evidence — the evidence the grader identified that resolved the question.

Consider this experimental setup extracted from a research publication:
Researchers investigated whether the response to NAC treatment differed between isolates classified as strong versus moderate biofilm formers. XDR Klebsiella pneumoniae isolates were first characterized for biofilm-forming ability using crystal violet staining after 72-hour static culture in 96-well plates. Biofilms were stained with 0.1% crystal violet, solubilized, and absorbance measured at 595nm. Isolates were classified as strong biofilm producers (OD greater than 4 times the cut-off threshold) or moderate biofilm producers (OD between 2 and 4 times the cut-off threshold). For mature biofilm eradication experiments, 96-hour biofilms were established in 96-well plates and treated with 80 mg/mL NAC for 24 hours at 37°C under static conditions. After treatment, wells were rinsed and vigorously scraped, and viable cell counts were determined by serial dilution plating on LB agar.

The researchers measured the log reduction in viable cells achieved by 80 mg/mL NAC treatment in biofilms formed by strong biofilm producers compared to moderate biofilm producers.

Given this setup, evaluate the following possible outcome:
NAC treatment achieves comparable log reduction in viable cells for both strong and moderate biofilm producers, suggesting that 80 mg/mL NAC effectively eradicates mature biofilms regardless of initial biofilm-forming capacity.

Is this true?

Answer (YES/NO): NO